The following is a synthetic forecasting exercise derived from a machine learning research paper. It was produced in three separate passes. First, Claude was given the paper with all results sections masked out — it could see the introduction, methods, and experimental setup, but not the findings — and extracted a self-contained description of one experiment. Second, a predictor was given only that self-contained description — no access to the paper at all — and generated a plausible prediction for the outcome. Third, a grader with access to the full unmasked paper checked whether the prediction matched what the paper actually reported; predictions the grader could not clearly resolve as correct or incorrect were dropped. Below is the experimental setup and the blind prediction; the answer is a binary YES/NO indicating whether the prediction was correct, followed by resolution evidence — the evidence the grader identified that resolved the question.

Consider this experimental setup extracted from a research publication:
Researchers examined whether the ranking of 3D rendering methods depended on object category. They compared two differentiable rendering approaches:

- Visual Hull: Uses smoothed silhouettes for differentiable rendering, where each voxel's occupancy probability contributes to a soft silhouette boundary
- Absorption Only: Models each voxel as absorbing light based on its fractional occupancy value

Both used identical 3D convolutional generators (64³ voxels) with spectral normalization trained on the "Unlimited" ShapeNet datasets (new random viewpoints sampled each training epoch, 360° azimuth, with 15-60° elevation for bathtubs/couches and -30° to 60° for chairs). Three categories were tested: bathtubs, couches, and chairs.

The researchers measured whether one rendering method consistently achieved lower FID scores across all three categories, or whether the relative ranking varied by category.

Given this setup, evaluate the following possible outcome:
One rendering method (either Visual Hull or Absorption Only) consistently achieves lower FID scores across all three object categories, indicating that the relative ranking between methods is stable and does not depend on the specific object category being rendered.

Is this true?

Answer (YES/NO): NO